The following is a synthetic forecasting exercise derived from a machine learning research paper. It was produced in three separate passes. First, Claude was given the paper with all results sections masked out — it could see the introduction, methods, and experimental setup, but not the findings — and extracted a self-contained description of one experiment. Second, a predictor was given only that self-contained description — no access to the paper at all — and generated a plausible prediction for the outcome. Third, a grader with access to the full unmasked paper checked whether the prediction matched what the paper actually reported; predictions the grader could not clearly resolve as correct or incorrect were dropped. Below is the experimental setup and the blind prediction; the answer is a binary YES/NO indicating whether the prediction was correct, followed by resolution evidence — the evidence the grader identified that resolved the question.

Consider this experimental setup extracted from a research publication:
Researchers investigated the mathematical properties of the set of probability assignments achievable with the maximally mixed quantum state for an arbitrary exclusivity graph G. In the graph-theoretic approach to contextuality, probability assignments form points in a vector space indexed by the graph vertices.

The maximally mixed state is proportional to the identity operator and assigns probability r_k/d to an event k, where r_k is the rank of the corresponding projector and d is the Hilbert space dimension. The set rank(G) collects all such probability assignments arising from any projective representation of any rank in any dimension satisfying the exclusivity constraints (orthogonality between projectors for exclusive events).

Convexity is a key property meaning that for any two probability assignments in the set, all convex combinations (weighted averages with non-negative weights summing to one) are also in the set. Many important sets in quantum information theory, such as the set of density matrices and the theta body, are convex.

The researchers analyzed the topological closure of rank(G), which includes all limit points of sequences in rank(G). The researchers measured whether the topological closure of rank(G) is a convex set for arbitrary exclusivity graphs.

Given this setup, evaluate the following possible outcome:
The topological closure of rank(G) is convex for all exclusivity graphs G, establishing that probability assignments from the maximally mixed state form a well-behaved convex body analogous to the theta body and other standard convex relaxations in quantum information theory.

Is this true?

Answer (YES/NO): YES